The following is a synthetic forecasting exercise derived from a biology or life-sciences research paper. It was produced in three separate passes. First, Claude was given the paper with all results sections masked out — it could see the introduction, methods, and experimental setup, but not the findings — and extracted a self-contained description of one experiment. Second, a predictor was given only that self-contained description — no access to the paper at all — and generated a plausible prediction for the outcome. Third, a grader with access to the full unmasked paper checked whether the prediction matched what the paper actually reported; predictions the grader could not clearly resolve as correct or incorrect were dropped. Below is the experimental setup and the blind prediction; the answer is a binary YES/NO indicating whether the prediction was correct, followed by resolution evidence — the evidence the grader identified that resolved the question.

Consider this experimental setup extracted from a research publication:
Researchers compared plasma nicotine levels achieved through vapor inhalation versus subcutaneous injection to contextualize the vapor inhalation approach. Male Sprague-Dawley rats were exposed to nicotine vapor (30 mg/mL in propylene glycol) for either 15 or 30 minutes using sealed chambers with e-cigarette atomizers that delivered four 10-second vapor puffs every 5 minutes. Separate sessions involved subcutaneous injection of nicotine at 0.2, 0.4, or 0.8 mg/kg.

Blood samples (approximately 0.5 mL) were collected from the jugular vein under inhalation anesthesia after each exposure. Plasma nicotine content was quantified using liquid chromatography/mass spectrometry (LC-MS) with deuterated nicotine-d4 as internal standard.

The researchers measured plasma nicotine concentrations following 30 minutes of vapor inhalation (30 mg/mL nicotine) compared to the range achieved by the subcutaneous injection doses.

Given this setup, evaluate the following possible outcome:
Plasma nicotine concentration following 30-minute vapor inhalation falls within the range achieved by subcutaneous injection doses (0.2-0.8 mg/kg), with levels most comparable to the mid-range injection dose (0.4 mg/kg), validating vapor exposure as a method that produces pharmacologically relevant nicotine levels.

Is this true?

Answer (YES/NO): NO